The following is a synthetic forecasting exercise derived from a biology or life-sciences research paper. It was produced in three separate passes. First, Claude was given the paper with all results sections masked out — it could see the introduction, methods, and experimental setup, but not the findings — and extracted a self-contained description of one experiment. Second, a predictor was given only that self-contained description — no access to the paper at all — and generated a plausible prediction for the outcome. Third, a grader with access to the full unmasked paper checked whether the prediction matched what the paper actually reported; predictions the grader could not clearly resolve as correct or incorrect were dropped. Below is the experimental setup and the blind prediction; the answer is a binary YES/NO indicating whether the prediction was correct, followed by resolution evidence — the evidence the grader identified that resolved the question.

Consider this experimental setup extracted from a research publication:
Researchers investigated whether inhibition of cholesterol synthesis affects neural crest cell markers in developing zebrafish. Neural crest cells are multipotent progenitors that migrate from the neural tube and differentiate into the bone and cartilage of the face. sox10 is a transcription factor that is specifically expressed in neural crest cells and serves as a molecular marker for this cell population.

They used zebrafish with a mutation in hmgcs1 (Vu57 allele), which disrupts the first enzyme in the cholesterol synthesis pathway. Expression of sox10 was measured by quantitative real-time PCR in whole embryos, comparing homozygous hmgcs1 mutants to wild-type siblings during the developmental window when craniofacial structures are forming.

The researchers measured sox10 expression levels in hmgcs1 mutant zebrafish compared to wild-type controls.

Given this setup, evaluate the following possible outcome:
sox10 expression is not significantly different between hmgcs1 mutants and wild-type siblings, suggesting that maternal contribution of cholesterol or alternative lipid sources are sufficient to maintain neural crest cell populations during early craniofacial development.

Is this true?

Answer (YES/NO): NO